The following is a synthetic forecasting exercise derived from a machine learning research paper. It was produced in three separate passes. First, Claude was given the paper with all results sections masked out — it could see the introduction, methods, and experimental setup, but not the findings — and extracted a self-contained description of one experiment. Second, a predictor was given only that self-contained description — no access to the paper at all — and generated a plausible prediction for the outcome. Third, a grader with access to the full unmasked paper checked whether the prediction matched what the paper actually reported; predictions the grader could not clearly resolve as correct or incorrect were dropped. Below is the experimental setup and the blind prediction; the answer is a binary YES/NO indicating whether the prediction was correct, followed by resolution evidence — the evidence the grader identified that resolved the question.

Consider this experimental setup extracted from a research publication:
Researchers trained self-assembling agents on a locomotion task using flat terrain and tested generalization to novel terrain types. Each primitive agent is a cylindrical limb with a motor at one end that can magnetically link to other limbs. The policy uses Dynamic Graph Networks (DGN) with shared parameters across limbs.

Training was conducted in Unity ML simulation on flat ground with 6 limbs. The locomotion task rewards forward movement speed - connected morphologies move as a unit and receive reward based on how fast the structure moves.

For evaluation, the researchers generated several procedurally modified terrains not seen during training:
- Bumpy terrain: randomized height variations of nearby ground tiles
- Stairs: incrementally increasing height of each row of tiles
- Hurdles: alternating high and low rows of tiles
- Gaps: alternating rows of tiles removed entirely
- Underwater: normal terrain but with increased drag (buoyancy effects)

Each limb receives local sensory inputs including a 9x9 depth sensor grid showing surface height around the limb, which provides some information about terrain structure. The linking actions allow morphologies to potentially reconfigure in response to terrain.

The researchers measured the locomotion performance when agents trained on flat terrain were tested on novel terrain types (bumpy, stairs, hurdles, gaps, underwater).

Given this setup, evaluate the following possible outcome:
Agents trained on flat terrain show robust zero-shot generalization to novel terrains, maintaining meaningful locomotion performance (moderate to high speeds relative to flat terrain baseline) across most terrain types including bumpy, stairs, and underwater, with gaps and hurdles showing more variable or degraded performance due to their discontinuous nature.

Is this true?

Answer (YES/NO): NO